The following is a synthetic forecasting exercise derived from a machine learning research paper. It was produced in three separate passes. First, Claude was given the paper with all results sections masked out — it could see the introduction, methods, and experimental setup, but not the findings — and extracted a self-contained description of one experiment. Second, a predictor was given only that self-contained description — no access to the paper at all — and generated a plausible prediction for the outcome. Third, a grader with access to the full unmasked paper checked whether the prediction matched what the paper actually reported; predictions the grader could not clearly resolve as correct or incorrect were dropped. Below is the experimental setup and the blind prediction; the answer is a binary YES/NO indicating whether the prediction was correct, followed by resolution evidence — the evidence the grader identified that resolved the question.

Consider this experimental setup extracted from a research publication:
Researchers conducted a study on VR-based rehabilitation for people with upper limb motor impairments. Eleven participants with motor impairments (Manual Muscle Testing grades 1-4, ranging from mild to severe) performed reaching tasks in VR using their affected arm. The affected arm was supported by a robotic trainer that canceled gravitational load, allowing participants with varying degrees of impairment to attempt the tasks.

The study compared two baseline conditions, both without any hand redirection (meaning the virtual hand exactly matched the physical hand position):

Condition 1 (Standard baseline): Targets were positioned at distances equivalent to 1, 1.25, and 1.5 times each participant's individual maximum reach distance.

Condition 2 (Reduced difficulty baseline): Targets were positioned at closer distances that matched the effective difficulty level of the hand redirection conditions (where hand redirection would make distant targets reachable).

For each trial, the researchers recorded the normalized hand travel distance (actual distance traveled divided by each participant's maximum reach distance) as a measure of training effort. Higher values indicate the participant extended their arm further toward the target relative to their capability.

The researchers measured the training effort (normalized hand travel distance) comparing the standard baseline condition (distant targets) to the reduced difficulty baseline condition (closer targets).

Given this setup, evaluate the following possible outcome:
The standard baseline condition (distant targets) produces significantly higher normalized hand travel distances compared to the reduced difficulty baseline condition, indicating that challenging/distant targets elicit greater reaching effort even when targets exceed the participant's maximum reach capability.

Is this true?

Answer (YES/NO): YES